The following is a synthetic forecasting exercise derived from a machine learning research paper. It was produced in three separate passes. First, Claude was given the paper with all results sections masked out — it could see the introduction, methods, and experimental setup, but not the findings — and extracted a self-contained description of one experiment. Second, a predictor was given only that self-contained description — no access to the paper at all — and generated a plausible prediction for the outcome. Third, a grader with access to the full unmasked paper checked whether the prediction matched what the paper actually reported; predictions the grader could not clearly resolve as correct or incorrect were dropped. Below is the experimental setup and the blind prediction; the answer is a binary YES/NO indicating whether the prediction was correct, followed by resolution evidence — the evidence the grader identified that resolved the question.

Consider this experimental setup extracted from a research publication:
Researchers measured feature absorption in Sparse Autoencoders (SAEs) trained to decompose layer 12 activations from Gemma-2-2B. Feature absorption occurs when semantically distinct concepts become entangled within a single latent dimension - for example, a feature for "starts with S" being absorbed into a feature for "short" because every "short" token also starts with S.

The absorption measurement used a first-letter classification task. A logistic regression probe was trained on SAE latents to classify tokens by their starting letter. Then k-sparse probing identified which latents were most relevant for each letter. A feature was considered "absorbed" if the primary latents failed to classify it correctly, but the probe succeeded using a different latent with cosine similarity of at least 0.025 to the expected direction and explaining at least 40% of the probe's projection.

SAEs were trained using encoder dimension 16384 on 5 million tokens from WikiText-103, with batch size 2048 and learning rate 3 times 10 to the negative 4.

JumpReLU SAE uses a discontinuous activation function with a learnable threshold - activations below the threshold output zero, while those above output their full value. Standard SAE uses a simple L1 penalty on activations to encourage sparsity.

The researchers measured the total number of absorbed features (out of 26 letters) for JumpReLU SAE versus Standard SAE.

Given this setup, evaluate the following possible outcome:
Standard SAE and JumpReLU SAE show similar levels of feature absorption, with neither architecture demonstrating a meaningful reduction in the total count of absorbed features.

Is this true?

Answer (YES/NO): NO